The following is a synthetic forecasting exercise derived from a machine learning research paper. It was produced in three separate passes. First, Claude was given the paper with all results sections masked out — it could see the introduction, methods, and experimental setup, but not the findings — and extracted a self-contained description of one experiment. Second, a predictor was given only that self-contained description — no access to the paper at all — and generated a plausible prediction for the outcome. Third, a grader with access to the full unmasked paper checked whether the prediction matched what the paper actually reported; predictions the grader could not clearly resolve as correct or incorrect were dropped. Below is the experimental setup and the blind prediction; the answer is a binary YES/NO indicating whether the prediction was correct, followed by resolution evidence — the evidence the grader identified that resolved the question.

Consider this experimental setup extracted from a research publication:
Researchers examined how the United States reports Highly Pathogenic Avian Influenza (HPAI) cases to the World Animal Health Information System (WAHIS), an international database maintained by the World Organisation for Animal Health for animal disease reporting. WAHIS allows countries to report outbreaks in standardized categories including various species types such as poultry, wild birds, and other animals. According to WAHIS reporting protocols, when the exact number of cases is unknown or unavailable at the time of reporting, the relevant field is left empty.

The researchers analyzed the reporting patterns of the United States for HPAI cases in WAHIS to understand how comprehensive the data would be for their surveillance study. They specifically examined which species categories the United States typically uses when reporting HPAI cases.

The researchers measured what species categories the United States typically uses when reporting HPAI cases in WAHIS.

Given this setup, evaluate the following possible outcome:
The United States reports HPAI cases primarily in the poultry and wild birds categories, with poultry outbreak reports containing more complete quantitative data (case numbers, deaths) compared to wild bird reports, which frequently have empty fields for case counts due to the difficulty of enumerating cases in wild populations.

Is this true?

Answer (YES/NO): NO